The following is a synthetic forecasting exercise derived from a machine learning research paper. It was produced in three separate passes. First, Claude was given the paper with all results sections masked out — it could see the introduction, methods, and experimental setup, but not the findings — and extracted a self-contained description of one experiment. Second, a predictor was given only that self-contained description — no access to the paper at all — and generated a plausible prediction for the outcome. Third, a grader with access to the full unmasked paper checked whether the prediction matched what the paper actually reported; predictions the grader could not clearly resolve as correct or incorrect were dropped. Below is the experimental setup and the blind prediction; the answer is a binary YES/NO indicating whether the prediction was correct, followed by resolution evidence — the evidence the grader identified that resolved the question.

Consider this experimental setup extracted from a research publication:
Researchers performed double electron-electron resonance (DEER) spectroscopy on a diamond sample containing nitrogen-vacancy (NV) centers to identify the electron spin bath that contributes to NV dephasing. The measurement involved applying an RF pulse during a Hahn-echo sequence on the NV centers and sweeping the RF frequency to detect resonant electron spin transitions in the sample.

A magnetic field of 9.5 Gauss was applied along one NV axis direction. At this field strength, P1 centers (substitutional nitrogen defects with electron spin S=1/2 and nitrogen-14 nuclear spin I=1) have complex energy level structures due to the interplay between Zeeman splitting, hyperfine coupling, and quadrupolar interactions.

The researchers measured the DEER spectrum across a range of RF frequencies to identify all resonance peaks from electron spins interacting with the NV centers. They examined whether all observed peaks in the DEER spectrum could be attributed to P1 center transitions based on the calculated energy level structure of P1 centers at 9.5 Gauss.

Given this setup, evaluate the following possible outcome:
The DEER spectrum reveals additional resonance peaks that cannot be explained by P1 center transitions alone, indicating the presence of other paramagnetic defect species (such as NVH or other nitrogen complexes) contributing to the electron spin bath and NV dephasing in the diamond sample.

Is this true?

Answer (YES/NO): YES